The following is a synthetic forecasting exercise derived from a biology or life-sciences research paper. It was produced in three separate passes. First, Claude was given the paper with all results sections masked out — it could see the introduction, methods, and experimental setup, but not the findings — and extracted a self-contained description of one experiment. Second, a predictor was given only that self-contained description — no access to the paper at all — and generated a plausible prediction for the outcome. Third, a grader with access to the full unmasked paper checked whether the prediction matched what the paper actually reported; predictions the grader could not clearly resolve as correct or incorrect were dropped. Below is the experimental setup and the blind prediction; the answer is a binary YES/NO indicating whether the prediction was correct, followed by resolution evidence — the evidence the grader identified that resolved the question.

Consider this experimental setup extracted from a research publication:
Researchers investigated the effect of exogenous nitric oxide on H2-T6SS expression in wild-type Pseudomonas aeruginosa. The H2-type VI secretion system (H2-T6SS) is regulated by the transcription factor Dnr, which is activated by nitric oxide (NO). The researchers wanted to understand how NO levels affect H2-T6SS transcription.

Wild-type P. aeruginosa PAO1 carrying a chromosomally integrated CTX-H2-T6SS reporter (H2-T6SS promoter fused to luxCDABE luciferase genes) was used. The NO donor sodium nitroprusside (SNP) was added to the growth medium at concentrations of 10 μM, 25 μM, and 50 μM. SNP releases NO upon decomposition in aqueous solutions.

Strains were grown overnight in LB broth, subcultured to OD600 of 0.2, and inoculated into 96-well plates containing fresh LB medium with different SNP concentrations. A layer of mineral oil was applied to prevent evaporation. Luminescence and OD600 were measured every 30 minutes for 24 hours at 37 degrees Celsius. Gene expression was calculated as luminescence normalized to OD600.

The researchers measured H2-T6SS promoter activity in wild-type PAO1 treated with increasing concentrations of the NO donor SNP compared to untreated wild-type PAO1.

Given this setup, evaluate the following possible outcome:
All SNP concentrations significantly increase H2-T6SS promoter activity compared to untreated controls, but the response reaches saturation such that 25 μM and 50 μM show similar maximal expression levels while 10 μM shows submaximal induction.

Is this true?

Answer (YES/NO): NO